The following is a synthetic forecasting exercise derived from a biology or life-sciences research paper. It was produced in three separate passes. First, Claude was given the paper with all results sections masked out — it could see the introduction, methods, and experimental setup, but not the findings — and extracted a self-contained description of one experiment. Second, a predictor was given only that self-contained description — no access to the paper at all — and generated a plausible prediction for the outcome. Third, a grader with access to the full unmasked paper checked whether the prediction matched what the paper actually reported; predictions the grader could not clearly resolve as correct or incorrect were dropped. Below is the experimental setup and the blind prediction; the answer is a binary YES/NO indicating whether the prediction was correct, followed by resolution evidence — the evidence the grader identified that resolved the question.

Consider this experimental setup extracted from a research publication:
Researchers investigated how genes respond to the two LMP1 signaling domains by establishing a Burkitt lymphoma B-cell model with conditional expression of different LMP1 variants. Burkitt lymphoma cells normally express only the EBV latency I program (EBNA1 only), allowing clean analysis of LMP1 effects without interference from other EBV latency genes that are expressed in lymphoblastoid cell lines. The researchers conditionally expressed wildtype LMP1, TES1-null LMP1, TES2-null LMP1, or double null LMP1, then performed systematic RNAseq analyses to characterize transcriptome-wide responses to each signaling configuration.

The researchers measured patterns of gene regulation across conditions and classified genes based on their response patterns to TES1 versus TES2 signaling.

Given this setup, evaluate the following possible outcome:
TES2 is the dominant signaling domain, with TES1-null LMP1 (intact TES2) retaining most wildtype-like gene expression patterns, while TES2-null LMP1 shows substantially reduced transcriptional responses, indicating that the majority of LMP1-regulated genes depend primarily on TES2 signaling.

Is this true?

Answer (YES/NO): NO